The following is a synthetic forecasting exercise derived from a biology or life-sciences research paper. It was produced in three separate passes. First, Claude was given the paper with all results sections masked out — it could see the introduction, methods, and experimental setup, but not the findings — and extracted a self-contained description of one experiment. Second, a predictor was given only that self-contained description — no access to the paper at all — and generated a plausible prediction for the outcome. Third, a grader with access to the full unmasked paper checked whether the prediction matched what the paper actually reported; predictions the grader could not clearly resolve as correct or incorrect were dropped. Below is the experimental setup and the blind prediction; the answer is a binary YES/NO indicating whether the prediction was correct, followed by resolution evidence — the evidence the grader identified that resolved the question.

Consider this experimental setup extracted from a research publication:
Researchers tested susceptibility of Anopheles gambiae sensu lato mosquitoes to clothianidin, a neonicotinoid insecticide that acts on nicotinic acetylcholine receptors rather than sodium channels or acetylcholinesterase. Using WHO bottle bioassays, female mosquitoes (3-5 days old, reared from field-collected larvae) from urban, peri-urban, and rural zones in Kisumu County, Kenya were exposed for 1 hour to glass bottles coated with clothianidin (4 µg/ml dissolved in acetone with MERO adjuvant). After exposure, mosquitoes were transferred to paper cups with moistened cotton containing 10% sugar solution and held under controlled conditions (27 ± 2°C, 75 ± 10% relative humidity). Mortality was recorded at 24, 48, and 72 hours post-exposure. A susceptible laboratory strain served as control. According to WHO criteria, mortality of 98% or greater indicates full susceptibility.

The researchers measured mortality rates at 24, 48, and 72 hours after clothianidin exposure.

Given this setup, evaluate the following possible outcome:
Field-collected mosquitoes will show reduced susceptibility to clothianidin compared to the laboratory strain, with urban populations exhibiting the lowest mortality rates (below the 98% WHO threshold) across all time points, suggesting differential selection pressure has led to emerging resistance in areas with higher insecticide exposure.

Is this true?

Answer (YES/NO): NO